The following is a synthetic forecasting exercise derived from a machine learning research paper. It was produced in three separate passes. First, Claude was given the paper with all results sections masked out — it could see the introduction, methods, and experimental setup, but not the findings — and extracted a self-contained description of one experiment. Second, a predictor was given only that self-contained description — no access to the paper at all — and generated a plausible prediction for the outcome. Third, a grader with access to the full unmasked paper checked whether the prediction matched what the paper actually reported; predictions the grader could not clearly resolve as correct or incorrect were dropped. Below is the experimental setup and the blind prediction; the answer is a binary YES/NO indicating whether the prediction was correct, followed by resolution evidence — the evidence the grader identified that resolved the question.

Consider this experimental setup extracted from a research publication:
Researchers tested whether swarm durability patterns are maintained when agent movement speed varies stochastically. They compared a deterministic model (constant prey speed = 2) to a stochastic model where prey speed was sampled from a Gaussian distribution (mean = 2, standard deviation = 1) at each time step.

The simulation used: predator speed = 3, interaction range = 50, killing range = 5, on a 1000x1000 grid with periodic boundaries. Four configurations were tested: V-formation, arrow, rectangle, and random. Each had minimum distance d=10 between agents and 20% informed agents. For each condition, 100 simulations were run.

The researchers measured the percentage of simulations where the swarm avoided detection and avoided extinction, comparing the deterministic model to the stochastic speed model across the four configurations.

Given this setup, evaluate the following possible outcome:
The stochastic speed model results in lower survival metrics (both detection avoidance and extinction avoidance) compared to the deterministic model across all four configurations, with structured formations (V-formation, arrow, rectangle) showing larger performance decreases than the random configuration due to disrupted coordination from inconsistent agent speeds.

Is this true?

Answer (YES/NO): NO